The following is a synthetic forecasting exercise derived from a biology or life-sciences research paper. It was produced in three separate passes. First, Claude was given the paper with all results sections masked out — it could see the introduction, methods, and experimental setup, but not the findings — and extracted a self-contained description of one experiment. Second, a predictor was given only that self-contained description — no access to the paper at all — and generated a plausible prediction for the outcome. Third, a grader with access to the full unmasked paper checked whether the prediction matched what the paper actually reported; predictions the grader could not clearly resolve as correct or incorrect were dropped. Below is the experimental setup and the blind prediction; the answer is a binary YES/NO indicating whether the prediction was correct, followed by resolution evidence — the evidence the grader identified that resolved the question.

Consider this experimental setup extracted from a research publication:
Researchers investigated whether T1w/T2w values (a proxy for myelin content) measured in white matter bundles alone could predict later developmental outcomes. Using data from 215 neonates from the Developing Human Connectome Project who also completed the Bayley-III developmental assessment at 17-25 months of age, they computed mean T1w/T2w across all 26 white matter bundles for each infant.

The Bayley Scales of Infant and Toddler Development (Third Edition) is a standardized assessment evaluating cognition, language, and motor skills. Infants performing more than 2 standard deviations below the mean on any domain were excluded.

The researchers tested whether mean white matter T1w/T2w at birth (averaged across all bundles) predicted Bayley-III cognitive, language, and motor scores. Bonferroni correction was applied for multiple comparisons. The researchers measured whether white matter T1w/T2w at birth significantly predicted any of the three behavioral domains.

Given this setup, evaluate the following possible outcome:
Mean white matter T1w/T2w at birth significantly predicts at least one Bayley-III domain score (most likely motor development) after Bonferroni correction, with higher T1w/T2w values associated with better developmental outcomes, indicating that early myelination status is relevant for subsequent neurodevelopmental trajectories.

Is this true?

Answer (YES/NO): NO